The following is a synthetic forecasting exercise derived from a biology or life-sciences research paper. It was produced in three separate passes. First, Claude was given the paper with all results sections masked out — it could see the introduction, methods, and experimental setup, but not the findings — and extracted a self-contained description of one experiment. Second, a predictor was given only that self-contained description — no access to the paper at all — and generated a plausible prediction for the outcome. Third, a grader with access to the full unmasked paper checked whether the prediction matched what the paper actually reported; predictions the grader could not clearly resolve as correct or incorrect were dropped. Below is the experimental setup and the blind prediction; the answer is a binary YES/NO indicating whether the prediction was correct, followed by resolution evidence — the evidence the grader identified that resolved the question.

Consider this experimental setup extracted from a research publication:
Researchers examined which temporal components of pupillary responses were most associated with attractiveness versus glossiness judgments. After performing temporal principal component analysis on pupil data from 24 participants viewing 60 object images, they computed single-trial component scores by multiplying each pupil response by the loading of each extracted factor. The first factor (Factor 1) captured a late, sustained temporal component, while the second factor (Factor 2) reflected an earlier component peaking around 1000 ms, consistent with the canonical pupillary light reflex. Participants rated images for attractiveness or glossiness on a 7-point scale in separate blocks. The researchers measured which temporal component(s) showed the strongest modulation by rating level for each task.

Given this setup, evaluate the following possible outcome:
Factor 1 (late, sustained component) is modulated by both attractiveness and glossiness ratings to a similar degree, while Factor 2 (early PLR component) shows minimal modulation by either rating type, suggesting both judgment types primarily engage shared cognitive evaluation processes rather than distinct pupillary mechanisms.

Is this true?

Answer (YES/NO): NO